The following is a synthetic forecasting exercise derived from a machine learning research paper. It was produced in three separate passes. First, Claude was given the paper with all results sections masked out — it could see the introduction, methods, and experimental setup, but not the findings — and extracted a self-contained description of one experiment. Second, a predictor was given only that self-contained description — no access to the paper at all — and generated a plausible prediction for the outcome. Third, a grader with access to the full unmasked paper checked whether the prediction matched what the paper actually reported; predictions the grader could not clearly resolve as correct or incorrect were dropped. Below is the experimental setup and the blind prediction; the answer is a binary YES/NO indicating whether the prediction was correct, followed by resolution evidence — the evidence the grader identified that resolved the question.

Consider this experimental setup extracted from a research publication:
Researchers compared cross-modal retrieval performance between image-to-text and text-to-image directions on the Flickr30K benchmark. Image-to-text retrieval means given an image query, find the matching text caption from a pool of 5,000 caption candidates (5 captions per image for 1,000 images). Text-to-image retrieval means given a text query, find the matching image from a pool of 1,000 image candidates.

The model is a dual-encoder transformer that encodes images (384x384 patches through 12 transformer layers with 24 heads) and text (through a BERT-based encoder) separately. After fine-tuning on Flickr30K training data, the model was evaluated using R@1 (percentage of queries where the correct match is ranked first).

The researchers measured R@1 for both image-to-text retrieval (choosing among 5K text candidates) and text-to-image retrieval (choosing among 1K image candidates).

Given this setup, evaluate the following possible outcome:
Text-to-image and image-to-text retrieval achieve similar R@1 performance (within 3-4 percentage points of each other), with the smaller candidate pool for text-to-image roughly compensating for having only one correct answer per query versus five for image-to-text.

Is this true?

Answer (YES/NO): NO